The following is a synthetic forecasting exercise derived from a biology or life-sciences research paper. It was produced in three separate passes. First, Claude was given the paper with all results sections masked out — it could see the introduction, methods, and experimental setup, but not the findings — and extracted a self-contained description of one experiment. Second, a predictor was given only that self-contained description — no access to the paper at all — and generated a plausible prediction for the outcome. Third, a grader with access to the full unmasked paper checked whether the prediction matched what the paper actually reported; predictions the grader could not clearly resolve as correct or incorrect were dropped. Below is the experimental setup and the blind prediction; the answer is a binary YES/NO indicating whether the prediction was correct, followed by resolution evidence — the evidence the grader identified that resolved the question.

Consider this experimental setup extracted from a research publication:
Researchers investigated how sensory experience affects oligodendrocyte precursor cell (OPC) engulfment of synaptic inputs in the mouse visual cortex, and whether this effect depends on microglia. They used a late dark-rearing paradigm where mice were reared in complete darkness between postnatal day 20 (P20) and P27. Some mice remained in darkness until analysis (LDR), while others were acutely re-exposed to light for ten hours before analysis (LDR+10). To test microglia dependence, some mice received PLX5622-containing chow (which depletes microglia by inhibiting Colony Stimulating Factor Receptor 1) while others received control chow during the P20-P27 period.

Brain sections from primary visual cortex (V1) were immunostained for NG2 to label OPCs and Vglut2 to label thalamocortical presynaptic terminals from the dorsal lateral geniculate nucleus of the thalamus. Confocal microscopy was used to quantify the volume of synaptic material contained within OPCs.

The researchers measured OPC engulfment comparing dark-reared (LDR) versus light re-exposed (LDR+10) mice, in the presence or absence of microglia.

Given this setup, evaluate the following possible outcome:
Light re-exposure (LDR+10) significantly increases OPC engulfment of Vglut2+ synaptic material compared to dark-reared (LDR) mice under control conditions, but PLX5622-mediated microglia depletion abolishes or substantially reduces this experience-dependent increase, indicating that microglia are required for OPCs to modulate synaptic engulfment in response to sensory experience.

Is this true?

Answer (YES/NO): YES